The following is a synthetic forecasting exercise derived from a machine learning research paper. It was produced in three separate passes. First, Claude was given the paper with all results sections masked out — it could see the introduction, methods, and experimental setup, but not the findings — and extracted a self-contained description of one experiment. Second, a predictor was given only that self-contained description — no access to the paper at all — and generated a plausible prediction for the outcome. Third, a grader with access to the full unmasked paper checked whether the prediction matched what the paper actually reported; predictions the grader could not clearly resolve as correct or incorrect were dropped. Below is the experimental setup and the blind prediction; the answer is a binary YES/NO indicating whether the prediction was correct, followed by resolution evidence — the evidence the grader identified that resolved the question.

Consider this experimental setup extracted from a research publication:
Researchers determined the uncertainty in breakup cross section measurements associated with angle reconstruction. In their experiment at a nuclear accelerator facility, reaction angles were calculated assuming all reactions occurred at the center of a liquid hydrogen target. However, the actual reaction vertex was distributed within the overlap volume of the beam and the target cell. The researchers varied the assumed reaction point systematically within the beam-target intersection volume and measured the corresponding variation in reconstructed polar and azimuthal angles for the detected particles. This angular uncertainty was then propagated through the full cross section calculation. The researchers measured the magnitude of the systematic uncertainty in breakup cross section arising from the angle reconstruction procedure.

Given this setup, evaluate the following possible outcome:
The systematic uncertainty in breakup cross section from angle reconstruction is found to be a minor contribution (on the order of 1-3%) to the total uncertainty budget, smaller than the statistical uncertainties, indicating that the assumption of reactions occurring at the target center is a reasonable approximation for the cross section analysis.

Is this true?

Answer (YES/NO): NO